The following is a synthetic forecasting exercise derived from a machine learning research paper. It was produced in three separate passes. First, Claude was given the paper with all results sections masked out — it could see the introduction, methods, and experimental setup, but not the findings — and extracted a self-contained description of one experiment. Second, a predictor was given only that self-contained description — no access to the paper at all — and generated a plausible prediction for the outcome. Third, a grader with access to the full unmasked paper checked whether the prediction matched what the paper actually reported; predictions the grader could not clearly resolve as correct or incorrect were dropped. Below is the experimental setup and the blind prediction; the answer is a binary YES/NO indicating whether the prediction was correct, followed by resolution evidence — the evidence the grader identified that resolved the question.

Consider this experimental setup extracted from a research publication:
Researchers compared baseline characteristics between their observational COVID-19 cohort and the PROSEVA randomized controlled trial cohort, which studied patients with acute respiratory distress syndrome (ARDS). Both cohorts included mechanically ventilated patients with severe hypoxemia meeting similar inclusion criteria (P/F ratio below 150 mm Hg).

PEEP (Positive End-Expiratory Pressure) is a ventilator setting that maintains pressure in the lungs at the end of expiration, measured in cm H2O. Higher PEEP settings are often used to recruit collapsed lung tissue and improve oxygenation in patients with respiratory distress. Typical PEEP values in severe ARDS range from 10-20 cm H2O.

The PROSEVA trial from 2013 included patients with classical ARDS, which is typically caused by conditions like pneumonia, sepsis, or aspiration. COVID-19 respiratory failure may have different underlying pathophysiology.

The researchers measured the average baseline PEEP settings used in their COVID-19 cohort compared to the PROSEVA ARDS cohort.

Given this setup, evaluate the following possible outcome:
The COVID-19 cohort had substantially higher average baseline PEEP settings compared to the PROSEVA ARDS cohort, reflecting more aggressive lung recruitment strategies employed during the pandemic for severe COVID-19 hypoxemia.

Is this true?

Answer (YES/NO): NO